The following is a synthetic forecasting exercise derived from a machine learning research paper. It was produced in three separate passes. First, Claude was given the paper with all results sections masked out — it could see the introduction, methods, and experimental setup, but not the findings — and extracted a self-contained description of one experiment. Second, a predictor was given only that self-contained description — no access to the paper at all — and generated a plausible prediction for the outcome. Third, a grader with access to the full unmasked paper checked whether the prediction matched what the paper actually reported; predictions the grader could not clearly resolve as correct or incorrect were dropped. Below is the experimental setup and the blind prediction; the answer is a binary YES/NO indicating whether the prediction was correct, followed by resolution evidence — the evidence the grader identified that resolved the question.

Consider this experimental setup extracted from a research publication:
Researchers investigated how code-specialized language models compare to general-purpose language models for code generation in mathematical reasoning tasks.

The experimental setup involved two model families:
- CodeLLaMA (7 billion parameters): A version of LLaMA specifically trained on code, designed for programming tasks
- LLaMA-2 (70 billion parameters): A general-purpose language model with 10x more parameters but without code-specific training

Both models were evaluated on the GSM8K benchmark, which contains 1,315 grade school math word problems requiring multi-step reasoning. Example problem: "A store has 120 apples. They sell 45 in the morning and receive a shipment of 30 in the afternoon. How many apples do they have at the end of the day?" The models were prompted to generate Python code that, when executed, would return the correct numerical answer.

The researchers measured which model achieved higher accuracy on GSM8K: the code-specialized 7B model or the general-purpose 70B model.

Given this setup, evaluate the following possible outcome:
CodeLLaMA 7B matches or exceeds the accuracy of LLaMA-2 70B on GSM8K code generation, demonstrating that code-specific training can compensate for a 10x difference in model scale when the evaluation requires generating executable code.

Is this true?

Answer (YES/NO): NO